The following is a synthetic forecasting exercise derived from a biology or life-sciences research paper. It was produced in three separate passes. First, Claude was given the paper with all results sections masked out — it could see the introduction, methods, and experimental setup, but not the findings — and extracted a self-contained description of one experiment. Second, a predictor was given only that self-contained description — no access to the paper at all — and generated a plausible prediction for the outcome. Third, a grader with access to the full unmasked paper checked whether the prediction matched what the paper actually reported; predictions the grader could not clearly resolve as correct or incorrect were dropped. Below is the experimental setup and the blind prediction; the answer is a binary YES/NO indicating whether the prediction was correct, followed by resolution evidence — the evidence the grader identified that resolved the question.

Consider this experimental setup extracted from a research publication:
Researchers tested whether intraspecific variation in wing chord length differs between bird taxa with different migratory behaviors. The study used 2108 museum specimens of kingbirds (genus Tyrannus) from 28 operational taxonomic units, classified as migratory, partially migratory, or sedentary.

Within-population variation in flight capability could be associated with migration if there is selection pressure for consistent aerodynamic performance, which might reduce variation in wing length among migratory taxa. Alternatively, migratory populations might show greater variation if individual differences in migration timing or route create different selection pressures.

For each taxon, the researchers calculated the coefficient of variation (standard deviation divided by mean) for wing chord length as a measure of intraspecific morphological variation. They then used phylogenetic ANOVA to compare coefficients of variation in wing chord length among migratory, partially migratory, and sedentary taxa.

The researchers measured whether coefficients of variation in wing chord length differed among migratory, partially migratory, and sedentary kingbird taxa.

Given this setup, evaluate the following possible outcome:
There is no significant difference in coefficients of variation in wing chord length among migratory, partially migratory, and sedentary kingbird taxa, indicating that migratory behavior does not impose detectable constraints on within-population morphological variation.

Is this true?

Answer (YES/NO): YES